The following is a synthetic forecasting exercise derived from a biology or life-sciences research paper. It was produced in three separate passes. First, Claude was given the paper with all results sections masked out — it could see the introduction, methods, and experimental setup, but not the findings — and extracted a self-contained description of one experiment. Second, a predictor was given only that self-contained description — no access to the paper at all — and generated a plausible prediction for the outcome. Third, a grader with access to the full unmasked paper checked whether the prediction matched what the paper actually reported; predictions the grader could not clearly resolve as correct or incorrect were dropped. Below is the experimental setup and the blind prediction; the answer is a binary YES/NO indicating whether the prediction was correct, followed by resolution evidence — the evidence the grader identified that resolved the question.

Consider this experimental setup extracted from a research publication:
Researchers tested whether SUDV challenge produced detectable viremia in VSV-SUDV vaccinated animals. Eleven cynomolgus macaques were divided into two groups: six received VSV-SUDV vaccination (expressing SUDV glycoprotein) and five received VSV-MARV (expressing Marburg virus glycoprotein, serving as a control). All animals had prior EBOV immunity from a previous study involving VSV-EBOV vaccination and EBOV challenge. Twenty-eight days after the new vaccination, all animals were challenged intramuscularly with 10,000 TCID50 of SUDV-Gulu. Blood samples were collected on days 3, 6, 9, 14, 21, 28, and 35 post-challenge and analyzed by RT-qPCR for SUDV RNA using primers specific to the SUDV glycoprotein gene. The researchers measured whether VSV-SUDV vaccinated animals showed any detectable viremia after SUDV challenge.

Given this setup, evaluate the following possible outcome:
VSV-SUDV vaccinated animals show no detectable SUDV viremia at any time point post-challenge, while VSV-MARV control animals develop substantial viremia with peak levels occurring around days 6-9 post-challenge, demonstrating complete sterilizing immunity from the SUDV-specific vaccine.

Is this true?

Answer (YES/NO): YES